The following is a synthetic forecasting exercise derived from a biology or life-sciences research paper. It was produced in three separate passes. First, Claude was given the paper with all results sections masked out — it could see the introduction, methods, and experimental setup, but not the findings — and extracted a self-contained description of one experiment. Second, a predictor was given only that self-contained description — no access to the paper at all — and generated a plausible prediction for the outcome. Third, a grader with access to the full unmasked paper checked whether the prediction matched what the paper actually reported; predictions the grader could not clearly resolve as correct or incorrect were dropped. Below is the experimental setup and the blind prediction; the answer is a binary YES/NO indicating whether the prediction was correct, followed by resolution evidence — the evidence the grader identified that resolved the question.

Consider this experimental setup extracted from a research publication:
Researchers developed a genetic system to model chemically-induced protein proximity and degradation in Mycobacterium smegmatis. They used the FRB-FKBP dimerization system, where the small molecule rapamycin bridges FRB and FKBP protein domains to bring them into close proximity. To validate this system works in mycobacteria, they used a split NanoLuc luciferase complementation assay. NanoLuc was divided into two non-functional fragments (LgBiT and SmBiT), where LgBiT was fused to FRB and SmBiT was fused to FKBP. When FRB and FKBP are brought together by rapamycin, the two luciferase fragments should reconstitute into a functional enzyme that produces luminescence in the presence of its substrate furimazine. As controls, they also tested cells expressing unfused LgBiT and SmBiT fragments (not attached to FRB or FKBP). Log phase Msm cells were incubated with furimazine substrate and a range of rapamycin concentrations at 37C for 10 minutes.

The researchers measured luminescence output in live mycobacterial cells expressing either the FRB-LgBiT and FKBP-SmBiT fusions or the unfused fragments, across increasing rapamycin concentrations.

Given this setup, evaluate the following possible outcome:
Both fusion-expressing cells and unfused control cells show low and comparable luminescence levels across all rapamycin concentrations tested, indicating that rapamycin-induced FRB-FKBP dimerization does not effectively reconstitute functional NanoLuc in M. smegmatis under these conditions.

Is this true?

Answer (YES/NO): NO